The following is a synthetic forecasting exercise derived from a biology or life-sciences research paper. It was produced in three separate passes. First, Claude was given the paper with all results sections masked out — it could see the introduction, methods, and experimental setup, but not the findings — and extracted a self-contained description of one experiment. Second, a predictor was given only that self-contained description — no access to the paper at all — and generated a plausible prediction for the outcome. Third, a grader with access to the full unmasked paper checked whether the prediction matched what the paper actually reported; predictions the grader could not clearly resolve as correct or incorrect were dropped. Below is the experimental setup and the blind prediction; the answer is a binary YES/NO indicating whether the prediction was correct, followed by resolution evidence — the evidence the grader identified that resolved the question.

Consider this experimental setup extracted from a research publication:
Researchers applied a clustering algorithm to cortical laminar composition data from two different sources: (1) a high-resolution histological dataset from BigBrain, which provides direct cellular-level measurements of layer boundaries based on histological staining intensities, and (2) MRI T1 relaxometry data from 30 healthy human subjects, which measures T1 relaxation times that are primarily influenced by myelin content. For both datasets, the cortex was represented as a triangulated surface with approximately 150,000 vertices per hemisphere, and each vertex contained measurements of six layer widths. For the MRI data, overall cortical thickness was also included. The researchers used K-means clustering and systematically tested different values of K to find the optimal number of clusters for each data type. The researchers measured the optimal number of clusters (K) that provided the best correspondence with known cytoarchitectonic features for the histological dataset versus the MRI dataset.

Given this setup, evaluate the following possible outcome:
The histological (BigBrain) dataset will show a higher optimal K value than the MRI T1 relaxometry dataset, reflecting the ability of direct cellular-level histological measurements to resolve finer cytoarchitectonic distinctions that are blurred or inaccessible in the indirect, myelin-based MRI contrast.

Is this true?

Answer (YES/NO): YES